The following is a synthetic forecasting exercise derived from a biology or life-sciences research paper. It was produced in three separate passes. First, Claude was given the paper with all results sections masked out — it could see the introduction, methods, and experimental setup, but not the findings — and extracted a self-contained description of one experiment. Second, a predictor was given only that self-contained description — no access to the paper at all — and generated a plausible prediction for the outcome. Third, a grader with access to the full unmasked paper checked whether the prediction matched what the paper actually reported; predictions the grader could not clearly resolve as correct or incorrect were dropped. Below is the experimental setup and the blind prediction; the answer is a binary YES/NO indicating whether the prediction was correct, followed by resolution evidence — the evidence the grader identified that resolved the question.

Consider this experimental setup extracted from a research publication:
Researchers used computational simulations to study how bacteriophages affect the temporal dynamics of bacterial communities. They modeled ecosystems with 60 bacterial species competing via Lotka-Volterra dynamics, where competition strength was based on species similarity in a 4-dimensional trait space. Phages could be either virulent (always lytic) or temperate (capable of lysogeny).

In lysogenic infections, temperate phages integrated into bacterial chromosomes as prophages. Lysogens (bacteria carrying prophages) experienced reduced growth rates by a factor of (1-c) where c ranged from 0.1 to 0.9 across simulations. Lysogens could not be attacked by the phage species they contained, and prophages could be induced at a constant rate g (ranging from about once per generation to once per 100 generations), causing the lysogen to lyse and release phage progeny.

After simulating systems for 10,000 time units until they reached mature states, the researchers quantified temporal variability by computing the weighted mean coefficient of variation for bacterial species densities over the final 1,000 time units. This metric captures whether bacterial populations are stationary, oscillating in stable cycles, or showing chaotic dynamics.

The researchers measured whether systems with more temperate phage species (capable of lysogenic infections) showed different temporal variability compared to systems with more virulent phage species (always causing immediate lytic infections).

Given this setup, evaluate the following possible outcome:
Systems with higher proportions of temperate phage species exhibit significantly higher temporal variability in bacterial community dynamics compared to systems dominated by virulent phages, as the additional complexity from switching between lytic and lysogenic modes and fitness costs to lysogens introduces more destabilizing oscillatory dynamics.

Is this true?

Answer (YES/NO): YES